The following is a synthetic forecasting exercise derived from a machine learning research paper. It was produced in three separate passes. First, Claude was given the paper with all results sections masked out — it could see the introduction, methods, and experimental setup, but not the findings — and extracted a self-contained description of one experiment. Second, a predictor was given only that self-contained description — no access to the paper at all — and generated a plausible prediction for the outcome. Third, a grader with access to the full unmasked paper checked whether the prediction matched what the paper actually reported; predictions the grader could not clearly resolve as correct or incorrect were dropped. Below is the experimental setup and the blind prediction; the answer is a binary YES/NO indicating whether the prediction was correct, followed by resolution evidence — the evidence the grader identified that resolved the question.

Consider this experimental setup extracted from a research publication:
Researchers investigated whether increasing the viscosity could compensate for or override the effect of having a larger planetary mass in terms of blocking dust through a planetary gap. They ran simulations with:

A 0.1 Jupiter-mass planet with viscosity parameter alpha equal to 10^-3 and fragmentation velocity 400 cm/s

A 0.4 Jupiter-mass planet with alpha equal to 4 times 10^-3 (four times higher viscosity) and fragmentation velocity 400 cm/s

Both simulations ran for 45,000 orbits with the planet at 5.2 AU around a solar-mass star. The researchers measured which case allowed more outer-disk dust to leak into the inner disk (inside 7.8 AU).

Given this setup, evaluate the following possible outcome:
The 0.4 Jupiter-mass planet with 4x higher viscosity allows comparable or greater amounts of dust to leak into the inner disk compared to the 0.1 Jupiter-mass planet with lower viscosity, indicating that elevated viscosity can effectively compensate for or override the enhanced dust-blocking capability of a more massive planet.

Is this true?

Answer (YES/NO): YES